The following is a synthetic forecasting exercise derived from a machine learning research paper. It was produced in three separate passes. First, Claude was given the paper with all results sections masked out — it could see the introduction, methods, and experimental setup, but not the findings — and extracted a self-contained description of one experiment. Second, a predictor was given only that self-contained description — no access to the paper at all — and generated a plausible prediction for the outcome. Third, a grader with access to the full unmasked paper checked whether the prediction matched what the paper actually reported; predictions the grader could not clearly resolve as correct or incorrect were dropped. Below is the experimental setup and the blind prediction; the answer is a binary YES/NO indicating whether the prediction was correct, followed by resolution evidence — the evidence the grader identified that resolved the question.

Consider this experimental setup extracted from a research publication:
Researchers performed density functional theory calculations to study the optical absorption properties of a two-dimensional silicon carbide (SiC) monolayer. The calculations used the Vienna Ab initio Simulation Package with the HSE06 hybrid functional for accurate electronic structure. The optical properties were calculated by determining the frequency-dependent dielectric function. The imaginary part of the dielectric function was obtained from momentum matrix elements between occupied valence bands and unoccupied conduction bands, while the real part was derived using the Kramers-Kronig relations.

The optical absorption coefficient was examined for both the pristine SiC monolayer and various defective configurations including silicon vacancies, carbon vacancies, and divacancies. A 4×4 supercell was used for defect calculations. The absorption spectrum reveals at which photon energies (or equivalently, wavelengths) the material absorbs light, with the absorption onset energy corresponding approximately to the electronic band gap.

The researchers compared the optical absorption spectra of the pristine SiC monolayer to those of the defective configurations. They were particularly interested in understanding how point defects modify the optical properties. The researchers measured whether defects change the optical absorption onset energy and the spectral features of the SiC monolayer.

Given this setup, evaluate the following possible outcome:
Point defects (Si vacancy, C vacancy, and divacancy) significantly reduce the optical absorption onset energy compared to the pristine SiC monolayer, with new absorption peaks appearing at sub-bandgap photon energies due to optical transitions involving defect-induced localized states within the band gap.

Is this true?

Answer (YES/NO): YES